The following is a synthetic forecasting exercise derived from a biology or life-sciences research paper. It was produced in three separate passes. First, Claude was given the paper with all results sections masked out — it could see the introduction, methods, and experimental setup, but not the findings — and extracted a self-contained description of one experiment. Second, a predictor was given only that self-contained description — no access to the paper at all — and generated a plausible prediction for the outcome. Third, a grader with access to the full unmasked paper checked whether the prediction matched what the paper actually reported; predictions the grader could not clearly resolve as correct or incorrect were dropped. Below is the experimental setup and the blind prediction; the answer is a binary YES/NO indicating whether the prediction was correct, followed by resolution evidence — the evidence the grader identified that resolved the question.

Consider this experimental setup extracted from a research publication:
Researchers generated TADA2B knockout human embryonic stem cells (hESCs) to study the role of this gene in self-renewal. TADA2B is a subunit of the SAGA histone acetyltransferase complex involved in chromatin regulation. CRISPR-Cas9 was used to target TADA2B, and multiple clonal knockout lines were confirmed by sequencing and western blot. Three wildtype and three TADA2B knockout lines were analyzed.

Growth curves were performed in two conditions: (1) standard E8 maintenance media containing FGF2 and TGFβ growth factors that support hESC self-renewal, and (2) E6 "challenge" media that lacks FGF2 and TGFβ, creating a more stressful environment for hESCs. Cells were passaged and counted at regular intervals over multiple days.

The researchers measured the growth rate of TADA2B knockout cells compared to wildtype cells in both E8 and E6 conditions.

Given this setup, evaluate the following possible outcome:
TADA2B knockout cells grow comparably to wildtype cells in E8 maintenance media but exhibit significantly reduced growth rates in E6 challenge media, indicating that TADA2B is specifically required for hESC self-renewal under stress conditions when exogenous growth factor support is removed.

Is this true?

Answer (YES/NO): NO